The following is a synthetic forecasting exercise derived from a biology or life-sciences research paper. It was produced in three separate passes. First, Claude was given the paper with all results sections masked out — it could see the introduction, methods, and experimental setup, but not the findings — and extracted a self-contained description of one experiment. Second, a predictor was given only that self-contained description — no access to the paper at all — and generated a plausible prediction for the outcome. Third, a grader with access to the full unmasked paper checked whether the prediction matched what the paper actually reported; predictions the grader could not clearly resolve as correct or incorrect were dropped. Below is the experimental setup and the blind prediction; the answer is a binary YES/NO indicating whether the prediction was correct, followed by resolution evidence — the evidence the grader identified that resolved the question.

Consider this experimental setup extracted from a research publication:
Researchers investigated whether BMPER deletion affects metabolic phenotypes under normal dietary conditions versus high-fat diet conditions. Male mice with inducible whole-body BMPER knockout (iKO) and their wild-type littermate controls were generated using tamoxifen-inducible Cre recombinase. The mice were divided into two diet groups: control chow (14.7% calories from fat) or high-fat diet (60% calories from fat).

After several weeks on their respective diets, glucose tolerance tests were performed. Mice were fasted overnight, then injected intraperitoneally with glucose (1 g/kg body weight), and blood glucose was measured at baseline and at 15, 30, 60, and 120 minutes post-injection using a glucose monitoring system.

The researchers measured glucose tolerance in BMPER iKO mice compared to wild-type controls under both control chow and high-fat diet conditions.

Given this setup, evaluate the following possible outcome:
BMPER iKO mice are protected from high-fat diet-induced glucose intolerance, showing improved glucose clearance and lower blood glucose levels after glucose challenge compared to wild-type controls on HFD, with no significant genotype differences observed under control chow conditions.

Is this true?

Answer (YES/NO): NO